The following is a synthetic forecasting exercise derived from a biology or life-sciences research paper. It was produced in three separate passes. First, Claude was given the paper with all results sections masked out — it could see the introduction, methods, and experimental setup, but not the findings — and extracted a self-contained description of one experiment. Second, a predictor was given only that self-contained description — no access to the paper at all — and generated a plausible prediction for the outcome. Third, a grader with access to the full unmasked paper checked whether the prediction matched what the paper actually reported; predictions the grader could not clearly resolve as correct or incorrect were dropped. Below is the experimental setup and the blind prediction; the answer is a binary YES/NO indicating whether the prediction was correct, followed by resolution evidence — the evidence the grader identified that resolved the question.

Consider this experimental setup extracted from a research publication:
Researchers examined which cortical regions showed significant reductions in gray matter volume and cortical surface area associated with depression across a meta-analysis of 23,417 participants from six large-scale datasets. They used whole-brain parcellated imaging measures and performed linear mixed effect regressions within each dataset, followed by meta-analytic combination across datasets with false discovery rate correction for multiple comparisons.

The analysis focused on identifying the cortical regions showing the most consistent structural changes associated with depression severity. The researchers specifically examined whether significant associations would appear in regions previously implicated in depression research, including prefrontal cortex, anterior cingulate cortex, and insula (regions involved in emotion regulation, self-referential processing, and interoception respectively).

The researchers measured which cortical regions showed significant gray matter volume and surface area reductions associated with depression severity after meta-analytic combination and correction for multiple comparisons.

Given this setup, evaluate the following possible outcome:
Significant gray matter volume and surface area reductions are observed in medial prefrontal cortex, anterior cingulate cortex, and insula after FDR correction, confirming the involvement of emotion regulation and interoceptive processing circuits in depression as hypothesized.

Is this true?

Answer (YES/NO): YES